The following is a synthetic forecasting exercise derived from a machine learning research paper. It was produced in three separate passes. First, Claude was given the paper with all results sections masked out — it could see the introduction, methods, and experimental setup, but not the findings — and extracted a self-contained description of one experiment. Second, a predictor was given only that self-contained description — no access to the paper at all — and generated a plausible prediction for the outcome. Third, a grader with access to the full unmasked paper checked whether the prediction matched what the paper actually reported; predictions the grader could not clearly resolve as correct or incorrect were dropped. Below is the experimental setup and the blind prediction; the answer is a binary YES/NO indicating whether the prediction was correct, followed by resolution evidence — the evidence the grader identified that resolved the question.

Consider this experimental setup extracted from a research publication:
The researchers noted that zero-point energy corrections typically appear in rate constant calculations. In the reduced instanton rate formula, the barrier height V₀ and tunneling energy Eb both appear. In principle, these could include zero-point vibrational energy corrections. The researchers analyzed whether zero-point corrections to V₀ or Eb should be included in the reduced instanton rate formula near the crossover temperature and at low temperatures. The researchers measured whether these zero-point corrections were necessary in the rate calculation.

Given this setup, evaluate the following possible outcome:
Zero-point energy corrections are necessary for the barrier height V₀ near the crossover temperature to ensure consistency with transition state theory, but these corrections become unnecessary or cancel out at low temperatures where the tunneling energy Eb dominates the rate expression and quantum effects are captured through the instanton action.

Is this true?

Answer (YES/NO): NO